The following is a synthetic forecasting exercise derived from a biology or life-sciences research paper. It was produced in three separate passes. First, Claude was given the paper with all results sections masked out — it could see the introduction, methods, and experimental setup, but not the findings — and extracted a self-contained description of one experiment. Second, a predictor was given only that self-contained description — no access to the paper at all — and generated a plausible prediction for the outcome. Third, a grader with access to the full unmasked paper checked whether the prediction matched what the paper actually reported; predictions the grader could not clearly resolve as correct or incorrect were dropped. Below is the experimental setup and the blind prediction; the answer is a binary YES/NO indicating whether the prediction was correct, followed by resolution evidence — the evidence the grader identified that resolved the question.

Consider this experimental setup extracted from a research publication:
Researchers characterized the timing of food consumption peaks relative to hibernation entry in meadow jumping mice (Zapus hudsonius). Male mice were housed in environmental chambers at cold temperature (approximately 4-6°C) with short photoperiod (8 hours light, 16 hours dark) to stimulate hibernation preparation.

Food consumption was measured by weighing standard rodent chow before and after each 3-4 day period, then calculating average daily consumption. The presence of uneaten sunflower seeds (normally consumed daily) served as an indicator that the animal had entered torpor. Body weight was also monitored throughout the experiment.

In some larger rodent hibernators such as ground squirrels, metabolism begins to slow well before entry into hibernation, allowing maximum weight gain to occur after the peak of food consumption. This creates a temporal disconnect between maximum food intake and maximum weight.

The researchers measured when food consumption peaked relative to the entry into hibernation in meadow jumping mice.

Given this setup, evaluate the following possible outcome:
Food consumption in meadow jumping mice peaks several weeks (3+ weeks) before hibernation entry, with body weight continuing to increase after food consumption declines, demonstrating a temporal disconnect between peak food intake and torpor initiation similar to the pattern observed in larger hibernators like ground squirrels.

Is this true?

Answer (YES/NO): NO